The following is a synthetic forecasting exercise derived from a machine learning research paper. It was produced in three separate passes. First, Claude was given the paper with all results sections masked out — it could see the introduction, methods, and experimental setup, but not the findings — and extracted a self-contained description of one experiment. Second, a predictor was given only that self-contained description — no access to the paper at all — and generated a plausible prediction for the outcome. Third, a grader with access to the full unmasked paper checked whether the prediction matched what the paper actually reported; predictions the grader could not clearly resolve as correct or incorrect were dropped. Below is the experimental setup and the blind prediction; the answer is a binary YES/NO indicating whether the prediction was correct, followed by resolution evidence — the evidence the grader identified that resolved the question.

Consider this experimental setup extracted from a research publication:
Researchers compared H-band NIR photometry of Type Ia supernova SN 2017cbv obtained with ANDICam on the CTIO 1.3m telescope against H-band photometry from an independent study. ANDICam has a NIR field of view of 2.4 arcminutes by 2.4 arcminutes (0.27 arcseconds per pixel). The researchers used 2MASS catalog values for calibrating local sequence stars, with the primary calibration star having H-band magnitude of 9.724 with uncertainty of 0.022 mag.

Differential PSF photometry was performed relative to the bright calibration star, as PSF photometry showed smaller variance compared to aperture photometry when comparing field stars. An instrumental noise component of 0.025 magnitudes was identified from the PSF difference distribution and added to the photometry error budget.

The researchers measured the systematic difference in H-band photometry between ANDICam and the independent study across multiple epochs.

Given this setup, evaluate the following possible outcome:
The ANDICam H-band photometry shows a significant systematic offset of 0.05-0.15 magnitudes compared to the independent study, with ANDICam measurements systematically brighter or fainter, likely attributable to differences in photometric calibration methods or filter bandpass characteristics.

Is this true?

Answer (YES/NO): YES